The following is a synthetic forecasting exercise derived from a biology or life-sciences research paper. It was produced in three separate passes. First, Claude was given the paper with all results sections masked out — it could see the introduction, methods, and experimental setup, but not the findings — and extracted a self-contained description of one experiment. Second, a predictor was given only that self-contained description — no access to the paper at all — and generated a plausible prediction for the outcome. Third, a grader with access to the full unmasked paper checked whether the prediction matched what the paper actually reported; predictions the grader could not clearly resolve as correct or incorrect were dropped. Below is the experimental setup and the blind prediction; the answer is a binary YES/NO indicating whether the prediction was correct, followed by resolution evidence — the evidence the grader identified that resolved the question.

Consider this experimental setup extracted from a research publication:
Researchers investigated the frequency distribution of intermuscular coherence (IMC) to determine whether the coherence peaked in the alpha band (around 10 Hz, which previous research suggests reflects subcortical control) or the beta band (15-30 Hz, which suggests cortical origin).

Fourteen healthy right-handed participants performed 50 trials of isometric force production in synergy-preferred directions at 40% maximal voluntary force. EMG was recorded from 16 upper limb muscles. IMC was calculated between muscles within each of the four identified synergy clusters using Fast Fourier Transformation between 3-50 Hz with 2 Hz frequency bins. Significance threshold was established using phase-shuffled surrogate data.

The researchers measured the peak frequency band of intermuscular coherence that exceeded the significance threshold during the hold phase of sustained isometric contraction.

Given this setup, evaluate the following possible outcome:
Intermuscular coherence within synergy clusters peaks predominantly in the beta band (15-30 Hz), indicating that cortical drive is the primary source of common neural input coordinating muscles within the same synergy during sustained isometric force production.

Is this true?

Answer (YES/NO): NO